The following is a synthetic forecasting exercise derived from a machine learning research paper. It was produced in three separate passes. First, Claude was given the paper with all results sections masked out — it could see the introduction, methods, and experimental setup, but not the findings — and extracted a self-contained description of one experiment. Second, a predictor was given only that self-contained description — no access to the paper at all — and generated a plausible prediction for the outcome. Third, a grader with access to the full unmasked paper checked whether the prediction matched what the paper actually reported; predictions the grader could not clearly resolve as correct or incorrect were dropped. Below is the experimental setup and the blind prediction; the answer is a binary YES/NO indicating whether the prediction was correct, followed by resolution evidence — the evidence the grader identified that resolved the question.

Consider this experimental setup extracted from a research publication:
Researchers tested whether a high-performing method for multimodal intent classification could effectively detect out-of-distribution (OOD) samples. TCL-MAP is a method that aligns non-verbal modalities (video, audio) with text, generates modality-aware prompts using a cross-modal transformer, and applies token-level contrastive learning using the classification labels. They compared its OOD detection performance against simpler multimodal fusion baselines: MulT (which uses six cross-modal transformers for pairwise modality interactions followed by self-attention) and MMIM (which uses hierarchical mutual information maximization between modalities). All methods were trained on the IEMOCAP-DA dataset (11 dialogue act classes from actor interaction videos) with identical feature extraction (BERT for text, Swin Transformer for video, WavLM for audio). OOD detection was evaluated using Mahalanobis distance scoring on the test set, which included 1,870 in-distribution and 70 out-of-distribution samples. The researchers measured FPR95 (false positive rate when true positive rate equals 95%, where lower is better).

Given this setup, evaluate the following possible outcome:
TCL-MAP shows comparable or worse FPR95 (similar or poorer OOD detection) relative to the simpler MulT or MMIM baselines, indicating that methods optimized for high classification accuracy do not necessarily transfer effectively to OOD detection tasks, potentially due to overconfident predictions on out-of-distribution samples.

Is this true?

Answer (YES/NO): YES